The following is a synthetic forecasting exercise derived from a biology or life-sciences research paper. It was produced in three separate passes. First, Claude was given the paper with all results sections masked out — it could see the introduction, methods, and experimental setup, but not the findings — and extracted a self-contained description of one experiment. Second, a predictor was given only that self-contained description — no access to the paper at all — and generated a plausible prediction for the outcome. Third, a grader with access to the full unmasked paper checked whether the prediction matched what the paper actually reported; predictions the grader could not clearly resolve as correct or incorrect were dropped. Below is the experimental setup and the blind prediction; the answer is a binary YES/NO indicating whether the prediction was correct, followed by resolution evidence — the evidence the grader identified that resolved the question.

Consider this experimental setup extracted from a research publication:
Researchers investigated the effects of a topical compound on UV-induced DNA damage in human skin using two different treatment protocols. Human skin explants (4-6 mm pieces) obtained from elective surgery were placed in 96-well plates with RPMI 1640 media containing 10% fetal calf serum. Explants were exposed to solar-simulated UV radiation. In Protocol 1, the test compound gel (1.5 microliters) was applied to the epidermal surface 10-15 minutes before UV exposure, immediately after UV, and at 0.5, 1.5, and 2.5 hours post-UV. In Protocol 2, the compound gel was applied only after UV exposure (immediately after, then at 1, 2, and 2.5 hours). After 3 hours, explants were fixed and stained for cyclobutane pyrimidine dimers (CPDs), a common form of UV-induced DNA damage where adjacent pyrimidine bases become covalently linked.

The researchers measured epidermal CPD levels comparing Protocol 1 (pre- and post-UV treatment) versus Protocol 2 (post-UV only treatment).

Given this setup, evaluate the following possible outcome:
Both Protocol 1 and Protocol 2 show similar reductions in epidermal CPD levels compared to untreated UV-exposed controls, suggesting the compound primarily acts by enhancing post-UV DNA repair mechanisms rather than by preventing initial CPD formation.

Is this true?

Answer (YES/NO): NO